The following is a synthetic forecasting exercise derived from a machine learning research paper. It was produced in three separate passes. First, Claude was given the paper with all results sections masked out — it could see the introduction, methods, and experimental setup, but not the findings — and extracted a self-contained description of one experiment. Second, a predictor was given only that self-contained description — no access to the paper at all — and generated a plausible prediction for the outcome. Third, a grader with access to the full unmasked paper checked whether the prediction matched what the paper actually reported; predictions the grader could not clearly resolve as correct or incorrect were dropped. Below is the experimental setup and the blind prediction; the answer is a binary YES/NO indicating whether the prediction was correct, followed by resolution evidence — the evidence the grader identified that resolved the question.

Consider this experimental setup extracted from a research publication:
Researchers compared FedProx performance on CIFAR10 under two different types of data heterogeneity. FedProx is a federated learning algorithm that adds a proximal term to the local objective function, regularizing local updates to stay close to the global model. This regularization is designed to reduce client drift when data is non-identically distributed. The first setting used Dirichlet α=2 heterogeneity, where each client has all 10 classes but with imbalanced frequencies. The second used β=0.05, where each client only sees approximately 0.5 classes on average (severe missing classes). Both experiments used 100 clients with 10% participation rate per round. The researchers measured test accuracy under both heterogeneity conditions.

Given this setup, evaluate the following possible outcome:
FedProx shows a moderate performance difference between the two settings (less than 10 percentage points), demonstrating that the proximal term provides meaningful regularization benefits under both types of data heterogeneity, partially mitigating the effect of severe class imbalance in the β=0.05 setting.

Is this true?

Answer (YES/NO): YES